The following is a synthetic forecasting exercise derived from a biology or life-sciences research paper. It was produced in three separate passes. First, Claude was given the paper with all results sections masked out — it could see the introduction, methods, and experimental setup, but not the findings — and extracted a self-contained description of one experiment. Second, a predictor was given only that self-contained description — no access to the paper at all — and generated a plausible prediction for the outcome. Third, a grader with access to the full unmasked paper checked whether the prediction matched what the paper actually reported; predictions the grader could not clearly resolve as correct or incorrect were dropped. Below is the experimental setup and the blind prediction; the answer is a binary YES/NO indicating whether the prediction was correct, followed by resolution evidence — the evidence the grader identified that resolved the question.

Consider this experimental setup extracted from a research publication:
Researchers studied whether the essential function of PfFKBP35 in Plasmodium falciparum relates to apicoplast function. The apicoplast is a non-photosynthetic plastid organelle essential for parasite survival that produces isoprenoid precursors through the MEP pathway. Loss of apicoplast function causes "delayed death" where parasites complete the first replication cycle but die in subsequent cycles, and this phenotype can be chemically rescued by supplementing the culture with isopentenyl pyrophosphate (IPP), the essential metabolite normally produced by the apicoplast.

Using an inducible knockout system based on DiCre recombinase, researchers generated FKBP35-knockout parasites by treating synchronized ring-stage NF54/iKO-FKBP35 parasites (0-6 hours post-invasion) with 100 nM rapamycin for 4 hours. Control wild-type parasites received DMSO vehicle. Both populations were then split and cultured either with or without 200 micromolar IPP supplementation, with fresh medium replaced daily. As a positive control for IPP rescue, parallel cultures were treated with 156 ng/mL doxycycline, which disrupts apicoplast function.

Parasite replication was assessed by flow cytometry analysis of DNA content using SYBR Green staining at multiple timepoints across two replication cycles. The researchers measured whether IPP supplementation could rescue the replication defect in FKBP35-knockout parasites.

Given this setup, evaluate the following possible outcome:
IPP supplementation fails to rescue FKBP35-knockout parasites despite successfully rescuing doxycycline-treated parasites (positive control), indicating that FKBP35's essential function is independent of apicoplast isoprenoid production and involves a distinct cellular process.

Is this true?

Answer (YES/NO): YES